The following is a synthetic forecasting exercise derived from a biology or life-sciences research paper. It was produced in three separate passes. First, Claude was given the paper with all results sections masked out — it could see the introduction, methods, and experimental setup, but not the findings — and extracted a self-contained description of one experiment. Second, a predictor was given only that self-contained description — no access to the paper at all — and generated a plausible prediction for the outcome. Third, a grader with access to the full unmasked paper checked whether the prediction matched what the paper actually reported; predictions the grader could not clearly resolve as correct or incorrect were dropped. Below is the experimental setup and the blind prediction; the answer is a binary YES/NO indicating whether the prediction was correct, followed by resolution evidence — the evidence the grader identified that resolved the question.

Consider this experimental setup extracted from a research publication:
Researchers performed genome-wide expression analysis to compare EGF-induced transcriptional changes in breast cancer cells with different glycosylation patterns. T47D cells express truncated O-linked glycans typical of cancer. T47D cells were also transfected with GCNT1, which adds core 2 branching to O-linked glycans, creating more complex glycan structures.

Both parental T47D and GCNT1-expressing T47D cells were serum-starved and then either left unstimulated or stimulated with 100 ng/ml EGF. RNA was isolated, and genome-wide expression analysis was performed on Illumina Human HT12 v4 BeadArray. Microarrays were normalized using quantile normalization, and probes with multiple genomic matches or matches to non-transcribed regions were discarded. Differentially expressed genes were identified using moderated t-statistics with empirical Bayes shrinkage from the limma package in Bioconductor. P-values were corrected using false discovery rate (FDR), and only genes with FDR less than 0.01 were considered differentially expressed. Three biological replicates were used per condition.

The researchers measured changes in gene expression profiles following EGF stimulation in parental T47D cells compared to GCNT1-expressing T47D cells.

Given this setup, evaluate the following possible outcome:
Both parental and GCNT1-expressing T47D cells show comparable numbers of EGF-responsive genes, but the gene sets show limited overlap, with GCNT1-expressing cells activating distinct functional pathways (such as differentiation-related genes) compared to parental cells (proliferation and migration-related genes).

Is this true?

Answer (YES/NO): NO